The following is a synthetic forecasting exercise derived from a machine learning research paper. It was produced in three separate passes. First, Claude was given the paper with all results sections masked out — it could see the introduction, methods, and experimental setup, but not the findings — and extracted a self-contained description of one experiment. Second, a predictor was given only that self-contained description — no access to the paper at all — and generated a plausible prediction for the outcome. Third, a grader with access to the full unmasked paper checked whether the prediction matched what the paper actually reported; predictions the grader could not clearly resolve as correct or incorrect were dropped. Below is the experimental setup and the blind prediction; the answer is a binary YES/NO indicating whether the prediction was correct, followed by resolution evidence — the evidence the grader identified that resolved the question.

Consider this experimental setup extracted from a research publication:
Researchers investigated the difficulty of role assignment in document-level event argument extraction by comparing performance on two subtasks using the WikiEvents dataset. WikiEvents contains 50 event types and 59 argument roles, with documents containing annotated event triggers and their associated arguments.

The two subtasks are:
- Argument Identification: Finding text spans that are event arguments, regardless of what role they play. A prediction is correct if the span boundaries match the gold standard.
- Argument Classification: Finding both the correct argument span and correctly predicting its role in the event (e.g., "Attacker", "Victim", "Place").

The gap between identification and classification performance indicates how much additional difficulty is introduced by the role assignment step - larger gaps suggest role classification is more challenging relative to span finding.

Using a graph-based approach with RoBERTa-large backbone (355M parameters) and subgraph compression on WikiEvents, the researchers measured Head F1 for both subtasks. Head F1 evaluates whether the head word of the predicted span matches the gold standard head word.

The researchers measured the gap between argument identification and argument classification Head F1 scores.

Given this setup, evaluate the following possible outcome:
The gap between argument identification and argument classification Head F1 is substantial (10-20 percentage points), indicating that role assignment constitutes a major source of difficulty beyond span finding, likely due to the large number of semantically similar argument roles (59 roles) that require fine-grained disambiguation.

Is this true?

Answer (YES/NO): NO